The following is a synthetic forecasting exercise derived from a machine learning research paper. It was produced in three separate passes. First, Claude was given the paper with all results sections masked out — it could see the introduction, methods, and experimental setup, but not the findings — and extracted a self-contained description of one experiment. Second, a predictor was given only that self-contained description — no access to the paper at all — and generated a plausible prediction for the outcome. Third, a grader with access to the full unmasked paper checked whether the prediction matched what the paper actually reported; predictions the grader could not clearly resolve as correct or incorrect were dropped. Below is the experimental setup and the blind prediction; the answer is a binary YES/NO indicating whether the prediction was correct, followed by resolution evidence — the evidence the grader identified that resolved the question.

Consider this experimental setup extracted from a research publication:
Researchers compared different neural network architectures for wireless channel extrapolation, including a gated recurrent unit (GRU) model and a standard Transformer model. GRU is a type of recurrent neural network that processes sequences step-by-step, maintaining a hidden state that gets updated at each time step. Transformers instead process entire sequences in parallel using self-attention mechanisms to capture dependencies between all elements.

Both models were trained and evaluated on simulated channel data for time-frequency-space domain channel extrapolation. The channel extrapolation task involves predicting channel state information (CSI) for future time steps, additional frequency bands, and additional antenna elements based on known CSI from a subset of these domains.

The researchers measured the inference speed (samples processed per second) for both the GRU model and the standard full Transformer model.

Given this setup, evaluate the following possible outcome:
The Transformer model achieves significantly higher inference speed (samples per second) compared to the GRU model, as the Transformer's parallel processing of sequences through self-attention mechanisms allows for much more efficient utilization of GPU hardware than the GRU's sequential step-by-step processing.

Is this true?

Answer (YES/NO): NO